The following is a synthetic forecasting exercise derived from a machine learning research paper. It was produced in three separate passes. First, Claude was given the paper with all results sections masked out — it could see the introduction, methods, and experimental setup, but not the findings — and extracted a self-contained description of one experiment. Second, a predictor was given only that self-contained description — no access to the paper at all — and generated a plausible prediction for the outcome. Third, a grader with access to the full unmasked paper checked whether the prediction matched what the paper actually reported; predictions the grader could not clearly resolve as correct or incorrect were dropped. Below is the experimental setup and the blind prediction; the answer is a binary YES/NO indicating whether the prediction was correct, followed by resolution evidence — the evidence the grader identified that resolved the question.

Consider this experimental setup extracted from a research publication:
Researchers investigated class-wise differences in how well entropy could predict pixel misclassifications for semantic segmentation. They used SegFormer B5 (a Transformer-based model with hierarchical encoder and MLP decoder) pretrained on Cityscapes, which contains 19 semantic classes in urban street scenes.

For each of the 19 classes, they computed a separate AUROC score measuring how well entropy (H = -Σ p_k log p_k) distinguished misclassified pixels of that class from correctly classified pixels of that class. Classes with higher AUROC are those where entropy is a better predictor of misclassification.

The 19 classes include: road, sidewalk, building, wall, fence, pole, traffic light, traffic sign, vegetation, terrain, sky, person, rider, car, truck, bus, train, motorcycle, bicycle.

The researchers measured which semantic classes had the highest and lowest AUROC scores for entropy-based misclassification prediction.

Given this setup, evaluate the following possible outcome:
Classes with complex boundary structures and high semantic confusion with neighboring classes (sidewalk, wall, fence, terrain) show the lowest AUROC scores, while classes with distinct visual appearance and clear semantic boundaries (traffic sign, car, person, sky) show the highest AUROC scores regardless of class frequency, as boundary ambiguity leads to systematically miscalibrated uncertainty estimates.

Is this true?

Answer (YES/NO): NO